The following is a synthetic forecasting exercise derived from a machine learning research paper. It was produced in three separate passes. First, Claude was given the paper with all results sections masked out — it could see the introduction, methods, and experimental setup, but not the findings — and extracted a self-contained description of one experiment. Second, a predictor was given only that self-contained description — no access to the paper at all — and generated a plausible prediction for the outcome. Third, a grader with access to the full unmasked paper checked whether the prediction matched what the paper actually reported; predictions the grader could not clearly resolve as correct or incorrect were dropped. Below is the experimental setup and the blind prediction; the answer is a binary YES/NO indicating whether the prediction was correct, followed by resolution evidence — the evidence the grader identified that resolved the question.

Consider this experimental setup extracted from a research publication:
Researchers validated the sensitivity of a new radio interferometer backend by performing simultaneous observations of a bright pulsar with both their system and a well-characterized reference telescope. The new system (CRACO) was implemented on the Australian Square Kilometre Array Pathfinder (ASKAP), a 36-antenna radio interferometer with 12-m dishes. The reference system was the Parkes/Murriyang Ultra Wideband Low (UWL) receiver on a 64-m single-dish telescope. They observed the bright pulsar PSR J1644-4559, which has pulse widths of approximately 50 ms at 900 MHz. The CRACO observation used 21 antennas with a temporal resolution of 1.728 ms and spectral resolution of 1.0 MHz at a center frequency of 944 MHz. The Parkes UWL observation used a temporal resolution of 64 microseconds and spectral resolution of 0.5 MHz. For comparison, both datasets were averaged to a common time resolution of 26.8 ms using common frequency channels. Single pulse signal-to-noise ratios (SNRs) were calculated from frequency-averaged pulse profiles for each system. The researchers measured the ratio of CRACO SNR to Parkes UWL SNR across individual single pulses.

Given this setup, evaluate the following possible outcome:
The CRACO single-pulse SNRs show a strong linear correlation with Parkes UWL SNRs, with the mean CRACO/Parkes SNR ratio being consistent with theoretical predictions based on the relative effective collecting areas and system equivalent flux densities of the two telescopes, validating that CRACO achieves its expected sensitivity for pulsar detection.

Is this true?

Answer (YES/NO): YES